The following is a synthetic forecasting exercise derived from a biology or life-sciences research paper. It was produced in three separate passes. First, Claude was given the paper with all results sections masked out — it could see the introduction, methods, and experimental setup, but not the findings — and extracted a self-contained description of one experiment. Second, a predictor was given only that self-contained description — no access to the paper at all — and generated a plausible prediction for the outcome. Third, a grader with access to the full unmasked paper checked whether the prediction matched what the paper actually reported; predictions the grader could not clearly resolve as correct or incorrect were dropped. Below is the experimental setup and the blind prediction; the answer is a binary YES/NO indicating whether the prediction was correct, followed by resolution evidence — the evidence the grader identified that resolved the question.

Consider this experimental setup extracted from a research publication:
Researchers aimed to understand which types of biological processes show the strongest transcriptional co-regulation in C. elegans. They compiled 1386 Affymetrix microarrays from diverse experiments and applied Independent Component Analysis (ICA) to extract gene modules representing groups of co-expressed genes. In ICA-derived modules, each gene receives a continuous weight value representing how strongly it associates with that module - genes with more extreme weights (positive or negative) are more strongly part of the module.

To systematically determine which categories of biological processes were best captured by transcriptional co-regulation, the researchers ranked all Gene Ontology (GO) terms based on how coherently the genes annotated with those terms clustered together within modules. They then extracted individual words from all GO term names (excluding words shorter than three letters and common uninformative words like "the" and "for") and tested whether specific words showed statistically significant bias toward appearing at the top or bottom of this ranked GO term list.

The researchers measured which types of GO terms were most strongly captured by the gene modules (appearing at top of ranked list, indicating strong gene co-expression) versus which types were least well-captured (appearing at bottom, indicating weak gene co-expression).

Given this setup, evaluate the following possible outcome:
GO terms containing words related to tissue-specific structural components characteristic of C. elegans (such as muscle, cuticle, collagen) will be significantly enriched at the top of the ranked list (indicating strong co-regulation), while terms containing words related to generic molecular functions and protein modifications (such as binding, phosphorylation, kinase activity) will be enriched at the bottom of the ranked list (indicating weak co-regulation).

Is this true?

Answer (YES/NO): NO